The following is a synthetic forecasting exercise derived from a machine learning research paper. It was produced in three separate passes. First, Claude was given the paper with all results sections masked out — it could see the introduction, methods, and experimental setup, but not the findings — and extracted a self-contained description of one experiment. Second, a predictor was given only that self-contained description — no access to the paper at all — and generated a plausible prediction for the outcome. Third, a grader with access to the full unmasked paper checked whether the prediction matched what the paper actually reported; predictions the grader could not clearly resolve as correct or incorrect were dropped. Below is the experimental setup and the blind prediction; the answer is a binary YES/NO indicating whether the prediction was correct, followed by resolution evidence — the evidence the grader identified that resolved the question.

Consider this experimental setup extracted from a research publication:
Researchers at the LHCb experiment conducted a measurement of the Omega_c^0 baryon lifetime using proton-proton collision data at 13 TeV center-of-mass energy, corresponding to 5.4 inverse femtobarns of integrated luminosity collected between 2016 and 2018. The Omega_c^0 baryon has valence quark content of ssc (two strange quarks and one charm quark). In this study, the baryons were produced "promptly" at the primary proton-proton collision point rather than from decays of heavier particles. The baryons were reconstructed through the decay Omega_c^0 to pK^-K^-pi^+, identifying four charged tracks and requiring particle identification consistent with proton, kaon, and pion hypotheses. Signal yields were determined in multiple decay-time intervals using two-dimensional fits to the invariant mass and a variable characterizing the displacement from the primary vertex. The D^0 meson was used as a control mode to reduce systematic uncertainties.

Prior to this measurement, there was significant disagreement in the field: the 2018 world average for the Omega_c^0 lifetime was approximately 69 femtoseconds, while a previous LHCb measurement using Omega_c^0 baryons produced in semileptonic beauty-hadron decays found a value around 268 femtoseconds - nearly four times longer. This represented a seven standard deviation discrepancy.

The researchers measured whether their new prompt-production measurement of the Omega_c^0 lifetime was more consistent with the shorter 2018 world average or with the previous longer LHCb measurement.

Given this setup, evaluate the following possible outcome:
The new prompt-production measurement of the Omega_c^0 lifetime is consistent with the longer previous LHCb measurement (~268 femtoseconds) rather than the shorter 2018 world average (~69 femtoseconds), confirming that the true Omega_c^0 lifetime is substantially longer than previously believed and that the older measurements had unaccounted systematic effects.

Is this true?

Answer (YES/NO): YES